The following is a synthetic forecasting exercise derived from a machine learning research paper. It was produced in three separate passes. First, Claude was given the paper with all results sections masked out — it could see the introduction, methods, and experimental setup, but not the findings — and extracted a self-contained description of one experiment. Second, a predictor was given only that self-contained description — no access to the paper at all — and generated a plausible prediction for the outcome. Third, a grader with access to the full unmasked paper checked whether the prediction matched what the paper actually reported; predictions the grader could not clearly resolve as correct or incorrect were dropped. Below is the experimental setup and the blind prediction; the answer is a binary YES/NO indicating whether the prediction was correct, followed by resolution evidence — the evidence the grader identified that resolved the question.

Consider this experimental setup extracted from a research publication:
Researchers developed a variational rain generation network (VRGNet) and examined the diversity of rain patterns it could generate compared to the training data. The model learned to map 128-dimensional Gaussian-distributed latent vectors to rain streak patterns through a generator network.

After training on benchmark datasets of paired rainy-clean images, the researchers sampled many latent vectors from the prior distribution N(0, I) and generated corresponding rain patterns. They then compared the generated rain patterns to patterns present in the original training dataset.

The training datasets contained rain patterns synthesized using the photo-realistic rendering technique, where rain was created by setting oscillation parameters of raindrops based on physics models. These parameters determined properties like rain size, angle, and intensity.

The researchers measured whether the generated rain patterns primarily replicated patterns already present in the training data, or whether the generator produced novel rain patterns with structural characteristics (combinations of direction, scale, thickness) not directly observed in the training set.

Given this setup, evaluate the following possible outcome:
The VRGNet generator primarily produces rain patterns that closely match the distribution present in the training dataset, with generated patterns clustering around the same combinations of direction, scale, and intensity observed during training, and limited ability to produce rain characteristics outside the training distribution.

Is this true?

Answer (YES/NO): NO